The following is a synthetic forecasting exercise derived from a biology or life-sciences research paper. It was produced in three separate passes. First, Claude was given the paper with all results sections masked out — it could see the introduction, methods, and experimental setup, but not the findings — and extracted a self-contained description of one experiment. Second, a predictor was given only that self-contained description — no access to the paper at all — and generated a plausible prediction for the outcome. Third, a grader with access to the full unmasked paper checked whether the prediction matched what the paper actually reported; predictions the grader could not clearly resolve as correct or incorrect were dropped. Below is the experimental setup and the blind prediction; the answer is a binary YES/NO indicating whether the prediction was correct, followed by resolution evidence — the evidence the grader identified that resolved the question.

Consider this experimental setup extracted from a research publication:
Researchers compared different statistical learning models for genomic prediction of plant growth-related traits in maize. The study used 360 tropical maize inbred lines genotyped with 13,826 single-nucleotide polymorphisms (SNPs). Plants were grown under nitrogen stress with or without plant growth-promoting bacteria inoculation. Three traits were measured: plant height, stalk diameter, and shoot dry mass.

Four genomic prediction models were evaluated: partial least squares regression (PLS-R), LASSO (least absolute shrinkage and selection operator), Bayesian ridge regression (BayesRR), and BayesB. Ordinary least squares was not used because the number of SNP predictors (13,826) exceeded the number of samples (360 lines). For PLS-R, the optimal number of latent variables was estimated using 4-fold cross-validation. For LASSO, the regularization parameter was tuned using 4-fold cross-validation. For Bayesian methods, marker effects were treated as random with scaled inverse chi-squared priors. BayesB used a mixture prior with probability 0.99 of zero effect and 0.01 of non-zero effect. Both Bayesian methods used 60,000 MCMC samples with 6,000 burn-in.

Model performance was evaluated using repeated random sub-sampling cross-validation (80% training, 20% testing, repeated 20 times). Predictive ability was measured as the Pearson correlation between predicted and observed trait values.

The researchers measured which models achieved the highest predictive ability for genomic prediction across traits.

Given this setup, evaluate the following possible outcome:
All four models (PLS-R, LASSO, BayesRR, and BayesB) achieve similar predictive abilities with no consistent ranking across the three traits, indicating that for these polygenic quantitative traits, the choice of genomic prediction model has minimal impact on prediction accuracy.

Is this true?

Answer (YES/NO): NO